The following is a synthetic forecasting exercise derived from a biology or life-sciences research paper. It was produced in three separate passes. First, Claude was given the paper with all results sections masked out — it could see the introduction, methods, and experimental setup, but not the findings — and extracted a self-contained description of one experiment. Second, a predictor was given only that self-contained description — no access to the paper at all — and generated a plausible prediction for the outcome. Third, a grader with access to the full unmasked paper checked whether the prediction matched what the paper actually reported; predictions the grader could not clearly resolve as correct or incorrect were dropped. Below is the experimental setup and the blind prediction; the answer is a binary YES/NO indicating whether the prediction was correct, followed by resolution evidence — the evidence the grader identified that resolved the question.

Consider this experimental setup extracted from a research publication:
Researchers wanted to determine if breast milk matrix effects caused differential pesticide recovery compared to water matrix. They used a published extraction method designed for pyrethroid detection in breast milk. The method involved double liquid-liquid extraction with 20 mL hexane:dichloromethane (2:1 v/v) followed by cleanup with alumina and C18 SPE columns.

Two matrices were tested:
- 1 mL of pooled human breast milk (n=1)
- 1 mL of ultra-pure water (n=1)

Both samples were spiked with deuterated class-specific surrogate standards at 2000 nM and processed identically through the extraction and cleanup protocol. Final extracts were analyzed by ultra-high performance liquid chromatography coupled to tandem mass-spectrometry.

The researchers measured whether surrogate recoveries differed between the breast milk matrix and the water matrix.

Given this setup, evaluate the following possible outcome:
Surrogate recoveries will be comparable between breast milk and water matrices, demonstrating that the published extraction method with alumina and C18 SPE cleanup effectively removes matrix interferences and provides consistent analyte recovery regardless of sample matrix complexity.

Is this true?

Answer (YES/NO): NO